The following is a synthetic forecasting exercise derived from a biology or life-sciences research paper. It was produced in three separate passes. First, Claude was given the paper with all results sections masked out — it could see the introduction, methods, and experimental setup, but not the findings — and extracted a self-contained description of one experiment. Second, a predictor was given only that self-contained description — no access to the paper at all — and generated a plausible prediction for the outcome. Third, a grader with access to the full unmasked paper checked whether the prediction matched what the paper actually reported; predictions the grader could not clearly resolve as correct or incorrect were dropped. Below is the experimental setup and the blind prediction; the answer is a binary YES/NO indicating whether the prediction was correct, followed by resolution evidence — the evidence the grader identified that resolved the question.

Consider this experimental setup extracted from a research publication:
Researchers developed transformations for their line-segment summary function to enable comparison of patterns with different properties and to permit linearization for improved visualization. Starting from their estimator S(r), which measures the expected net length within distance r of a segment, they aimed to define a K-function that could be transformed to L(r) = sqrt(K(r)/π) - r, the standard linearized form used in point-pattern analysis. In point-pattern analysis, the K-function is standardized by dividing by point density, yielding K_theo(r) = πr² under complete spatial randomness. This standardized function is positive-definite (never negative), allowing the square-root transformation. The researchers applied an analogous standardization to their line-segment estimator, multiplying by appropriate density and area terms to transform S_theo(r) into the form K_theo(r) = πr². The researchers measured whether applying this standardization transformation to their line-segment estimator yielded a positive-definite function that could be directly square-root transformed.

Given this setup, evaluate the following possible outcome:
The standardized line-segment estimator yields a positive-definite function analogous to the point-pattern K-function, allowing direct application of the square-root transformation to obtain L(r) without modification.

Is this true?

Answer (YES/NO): NO